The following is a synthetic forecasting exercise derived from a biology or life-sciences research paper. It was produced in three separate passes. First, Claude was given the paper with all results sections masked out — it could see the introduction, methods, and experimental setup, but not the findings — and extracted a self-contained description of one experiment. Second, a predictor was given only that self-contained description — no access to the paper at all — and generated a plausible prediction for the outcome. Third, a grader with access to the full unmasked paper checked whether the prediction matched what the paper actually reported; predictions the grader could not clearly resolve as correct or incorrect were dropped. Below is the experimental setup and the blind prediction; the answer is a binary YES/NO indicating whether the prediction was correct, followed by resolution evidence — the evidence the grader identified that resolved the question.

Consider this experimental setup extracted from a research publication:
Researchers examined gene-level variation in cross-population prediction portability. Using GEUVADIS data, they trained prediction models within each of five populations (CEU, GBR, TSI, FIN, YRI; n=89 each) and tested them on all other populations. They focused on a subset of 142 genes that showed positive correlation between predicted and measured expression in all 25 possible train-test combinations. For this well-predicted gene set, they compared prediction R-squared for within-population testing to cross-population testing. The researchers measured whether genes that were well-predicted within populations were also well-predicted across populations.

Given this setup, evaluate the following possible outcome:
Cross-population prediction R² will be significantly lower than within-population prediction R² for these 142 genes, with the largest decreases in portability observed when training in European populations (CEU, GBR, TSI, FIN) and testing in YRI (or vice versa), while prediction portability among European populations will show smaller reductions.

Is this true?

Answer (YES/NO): YES